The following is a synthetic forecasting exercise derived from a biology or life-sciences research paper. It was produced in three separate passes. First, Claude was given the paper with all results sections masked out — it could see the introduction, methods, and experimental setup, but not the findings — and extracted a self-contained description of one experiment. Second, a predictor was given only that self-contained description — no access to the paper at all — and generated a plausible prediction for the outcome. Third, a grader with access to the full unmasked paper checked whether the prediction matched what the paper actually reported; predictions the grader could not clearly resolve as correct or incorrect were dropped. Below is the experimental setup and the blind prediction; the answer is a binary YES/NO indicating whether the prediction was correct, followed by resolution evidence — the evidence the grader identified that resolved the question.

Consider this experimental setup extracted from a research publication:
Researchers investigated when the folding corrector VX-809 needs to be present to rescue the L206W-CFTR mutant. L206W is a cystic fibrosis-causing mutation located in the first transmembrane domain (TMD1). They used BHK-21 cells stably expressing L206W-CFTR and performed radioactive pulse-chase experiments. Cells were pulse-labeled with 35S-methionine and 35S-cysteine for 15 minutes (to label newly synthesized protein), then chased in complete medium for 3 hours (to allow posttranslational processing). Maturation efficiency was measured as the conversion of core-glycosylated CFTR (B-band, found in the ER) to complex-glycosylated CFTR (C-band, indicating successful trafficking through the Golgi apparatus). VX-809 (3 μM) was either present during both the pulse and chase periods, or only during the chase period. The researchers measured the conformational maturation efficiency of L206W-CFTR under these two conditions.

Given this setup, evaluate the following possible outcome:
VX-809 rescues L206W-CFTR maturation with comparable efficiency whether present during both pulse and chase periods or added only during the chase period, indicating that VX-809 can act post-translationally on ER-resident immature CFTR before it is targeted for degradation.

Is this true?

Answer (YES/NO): YES